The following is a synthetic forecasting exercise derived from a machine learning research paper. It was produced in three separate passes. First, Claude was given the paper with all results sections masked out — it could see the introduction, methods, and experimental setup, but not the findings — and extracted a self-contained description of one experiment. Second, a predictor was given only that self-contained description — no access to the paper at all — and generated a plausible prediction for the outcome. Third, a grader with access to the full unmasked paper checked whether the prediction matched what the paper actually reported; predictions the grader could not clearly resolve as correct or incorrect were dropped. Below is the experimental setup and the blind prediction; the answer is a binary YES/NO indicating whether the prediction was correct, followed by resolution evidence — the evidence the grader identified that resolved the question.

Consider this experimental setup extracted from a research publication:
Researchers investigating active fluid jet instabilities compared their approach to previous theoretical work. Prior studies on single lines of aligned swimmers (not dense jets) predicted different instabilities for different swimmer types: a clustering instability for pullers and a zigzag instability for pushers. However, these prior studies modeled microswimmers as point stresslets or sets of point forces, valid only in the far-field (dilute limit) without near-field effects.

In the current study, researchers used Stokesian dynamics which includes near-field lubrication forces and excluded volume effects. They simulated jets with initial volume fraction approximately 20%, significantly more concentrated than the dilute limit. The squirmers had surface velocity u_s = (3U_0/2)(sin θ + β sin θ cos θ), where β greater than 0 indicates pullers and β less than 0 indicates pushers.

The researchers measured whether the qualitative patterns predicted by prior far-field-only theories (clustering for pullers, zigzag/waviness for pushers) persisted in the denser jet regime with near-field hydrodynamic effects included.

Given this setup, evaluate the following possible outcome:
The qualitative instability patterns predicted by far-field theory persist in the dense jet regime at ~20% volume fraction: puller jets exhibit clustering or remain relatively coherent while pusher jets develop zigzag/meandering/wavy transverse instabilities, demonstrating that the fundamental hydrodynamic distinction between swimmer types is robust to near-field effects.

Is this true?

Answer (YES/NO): YES